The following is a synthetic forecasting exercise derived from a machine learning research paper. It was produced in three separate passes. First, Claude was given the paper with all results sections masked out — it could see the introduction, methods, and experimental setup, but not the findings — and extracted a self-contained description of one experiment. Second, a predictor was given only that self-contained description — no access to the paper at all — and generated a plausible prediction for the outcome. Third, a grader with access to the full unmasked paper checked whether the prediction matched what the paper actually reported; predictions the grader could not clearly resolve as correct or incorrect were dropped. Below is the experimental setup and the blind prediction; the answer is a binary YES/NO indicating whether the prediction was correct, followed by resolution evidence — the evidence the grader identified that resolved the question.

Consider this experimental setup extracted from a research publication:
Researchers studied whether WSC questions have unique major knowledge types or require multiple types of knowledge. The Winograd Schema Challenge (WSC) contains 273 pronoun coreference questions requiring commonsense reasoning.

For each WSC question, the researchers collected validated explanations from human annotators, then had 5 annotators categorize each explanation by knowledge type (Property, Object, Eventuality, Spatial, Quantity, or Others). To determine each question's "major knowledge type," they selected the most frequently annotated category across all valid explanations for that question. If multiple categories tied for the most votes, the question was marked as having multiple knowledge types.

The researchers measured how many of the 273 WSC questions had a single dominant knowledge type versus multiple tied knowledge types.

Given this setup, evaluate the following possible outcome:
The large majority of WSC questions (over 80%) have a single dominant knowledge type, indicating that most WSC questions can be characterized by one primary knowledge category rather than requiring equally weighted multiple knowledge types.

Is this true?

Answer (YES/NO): YES